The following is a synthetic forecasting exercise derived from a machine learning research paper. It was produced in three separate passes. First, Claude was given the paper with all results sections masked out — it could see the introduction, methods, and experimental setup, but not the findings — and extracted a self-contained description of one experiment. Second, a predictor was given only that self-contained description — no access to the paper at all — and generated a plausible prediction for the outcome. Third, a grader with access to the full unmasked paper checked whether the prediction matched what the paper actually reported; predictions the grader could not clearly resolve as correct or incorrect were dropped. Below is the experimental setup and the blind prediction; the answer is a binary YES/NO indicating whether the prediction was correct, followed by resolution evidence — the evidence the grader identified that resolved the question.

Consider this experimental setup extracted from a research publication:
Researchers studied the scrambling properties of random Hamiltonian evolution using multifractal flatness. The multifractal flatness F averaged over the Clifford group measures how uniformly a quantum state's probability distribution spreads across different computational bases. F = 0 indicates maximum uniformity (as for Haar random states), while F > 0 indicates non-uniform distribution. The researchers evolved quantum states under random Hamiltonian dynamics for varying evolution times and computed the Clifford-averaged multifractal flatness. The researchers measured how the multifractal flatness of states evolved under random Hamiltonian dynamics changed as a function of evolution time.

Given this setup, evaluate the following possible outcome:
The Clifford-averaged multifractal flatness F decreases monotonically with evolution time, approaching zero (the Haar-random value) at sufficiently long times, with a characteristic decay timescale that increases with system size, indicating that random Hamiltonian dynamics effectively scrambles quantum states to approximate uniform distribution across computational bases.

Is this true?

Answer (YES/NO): NO